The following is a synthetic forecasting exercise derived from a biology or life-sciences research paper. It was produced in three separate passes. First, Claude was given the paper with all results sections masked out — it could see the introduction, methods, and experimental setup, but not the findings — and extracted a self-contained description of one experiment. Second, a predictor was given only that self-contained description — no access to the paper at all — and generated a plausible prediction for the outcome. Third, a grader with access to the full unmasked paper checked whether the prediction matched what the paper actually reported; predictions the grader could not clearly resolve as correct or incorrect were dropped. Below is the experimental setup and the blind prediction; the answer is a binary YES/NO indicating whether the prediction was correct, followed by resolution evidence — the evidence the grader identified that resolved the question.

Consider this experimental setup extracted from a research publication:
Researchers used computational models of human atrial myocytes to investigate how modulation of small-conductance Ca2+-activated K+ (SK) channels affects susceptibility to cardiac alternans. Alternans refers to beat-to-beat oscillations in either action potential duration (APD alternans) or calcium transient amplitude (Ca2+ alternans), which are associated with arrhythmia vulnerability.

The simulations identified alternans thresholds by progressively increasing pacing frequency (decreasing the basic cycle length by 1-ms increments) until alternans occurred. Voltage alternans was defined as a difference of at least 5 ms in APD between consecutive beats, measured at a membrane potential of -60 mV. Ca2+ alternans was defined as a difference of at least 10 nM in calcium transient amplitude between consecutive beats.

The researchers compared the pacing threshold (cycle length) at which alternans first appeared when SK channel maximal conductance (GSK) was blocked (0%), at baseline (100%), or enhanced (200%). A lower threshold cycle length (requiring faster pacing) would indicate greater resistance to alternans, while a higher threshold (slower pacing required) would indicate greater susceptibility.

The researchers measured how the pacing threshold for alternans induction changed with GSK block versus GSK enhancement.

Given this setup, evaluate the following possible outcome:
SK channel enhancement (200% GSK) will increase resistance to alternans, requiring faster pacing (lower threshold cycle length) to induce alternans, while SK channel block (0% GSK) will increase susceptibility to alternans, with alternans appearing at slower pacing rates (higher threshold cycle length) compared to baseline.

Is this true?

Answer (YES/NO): NO